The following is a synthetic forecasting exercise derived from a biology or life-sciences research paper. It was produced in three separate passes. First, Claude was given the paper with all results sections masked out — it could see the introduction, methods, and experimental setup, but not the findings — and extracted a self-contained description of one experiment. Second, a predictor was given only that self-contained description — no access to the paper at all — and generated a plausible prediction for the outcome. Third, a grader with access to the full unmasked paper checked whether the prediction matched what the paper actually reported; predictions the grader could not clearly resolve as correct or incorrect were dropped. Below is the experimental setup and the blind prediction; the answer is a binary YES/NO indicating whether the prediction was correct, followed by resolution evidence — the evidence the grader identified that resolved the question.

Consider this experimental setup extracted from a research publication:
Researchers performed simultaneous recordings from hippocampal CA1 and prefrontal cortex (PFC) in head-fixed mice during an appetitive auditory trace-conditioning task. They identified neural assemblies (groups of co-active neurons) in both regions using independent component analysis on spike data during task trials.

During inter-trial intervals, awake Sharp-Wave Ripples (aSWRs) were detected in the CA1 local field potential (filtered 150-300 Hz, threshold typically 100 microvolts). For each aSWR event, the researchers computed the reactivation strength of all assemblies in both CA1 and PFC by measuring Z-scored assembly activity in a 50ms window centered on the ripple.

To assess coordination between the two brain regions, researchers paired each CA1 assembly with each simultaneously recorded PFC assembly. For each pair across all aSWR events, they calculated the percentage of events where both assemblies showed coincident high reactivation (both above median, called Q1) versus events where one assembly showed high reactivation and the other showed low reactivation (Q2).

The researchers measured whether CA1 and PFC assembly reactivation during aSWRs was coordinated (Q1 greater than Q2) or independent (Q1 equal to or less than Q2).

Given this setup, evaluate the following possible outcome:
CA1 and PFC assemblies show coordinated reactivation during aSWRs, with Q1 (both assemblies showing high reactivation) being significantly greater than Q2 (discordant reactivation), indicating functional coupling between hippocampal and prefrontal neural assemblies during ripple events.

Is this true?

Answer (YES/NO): NO